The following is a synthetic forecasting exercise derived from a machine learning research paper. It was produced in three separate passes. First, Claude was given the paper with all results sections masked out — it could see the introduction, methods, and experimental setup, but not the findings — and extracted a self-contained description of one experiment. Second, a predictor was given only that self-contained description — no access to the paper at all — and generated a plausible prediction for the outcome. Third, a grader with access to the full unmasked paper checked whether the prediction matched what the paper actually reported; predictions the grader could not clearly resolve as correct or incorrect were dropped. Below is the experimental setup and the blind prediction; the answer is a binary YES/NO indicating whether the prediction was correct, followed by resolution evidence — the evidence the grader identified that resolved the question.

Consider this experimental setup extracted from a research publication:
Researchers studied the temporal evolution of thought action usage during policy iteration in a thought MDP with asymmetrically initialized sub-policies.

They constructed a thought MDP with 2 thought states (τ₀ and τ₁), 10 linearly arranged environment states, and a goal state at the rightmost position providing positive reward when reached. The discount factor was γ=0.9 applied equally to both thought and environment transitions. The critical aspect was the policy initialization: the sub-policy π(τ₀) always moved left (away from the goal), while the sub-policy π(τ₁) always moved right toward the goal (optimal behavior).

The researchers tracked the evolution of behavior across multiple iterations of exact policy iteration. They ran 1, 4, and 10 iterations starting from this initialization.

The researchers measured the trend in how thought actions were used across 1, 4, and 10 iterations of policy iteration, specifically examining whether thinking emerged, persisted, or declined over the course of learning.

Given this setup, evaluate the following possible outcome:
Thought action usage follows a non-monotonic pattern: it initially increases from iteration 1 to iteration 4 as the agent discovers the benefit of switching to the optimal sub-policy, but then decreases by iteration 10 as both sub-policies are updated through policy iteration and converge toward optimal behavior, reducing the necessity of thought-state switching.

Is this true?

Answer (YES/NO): NO